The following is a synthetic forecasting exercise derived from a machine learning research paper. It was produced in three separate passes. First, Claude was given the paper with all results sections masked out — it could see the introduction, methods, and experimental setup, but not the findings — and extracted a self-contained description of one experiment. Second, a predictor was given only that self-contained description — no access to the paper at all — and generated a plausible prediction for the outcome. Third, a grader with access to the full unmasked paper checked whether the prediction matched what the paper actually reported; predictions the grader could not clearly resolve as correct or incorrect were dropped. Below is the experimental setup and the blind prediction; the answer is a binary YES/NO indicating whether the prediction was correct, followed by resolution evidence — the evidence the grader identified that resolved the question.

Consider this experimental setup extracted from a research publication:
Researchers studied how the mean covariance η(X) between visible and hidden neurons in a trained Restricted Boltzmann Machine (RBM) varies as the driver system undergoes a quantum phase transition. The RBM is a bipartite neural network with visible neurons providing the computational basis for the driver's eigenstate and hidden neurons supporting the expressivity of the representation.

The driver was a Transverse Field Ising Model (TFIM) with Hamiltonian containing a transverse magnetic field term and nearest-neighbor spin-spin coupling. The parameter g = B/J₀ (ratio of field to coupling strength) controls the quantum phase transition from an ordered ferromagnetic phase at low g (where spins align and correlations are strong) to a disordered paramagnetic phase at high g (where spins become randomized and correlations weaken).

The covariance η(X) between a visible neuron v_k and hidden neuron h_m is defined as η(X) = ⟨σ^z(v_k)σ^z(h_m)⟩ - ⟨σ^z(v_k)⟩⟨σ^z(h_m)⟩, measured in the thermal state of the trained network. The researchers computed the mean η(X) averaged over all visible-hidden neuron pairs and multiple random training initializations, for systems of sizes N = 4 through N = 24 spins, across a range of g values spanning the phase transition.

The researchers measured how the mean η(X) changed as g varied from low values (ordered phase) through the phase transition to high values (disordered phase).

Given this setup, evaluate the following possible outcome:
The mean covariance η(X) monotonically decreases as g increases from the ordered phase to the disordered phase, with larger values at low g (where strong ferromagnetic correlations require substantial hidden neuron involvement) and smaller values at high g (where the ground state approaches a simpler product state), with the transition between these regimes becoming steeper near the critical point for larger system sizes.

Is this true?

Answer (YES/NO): NO